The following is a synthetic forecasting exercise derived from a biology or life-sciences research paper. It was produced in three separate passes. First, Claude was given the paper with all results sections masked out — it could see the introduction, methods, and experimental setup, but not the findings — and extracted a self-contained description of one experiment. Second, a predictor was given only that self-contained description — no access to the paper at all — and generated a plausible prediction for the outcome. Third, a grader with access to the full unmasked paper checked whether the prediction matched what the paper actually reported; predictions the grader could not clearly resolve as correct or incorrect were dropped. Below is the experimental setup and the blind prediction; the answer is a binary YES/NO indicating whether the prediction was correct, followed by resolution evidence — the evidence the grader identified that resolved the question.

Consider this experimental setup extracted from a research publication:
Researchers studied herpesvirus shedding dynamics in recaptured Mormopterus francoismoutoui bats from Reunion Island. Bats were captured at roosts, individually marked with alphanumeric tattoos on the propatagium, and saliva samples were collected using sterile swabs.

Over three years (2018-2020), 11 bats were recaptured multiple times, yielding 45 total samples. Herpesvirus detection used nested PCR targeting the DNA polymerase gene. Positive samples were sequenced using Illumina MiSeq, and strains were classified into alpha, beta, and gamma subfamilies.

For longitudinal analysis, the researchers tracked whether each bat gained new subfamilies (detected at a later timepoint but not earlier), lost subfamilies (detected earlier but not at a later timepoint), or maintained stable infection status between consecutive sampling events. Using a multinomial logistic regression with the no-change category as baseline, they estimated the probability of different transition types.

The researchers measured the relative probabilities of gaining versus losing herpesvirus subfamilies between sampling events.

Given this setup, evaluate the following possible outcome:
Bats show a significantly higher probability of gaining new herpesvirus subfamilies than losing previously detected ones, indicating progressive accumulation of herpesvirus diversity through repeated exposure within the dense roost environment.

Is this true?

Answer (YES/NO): YES